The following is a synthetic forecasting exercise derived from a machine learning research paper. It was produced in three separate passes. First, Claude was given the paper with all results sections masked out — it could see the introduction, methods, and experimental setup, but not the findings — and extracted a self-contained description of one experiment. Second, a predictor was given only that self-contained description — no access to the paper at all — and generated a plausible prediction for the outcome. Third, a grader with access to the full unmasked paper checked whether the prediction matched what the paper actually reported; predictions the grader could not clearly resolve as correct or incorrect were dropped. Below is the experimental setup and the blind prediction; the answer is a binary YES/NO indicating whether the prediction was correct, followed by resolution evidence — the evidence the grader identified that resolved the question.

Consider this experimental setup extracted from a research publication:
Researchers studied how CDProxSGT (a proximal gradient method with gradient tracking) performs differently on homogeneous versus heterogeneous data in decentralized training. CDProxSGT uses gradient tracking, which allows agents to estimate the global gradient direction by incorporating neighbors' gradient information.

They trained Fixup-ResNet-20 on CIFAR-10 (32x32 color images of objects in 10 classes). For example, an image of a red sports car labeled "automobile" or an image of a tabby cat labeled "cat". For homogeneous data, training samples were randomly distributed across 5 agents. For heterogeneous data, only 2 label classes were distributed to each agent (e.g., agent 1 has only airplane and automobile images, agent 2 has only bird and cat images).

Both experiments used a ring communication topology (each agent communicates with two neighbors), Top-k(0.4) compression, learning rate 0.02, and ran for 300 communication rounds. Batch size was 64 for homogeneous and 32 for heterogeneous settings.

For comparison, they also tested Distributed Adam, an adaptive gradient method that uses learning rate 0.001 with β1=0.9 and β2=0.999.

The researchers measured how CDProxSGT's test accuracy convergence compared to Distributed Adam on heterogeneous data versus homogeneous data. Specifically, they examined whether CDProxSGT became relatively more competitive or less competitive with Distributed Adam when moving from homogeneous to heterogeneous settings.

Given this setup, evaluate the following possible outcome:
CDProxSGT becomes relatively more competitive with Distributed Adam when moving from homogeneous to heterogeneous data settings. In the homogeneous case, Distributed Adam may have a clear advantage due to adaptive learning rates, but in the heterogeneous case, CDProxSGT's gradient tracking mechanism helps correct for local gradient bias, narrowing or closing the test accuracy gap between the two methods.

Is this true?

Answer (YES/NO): YES